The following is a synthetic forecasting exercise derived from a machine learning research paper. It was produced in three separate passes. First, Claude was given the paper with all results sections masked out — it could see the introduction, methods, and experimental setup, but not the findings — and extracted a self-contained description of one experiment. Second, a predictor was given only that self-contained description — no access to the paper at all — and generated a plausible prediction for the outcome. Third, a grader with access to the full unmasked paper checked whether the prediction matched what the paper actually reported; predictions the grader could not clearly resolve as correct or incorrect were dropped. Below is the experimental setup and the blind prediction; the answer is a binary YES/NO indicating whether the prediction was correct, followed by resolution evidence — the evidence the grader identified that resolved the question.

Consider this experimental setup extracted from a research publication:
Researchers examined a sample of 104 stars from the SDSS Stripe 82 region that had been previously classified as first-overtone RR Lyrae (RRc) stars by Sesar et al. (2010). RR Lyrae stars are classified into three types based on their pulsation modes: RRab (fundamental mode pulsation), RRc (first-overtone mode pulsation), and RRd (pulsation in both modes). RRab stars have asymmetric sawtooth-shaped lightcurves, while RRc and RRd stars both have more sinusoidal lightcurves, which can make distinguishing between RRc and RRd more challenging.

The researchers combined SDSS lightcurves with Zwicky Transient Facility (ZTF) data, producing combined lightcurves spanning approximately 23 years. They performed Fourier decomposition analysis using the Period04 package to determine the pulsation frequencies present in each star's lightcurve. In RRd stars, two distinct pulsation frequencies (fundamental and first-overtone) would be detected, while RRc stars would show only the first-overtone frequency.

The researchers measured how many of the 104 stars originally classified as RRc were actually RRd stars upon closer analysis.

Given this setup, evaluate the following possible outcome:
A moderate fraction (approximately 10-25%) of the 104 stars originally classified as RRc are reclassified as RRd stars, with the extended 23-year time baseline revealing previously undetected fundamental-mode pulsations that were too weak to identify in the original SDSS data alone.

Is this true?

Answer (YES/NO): NO